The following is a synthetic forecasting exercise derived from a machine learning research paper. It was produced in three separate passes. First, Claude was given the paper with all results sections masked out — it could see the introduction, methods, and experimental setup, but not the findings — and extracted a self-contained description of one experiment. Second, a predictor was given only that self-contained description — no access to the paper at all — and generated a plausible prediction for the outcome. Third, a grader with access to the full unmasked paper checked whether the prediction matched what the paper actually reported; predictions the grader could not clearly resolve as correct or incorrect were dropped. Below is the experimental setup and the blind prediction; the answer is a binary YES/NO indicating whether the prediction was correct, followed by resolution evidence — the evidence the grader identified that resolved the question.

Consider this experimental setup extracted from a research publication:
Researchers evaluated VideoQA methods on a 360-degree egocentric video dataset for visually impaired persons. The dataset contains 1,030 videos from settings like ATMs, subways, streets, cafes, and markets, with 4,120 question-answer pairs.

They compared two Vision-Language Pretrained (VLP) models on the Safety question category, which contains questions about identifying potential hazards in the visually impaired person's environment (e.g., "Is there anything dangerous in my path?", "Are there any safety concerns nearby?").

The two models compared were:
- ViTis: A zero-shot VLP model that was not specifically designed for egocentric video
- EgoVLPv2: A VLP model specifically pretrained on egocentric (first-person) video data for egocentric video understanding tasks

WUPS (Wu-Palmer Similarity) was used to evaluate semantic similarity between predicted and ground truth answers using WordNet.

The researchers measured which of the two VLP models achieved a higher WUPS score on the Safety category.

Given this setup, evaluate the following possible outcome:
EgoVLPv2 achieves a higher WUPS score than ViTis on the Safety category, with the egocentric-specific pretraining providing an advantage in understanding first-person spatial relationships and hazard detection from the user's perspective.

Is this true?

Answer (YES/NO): NO